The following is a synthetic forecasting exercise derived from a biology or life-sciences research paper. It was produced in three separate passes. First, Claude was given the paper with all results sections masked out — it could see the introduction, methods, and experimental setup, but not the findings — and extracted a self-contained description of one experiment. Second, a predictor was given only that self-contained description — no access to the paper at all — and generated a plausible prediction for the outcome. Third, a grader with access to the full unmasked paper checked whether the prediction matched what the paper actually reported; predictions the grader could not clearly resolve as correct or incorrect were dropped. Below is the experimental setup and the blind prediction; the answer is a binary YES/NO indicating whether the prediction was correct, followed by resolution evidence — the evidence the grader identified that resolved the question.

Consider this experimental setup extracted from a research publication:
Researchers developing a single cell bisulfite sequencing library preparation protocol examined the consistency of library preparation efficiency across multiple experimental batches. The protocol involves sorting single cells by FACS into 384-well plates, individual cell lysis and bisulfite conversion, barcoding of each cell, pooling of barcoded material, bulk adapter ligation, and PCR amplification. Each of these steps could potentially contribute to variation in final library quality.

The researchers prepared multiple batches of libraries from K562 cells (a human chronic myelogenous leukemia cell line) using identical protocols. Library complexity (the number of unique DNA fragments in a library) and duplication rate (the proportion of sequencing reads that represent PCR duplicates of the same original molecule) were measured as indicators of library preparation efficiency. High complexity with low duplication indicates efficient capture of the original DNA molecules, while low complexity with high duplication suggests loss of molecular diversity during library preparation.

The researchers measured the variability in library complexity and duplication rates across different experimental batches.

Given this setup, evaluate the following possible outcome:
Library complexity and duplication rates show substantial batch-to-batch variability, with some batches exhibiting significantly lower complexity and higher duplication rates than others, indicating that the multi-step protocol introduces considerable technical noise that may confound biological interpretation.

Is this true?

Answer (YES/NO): YES